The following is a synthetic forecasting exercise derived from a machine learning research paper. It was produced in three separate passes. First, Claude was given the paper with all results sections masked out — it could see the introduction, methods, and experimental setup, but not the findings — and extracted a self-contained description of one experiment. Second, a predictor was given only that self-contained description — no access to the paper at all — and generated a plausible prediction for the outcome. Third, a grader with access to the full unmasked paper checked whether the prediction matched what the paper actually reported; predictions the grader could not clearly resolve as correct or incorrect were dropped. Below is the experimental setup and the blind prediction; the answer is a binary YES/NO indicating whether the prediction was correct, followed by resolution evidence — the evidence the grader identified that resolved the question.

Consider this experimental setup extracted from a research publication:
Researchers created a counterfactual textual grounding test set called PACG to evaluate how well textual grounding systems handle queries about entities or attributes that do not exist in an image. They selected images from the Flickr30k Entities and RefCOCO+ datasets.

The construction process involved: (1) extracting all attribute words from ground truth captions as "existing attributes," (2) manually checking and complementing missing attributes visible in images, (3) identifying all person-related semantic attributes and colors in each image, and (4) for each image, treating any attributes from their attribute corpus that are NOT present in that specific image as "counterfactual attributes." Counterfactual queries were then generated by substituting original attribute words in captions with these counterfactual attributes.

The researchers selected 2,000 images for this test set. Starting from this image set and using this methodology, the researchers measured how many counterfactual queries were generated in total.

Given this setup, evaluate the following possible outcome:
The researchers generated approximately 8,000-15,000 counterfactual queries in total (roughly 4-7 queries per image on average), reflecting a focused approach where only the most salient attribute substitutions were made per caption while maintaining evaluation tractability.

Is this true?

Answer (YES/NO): NO